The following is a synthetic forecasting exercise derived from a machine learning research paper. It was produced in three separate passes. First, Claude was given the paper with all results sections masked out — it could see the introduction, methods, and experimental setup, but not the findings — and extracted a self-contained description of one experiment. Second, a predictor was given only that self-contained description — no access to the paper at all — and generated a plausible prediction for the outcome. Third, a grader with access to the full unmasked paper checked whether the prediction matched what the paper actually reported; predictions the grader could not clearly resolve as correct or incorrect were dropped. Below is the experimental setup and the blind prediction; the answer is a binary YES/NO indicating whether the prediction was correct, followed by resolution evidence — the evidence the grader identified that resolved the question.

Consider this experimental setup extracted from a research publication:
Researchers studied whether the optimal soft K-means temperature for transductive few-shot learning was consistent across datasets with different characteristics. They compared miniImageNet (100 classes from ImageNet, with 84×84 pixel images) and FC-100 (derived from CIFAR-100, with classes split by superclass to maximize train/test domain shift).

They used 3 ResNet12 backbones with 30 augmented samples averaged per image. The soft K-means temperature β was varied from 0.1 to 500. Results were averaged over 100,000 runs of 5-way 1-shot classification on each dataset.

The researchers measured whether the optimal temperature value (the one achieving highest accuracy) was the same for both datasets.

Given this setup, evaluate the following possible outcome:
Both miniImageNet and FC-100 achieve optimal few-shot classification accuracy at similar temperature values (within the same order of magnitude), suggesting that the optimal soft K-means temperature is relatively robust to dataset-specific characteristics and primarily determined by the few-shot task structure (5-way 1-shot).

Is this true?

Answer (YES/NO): YES